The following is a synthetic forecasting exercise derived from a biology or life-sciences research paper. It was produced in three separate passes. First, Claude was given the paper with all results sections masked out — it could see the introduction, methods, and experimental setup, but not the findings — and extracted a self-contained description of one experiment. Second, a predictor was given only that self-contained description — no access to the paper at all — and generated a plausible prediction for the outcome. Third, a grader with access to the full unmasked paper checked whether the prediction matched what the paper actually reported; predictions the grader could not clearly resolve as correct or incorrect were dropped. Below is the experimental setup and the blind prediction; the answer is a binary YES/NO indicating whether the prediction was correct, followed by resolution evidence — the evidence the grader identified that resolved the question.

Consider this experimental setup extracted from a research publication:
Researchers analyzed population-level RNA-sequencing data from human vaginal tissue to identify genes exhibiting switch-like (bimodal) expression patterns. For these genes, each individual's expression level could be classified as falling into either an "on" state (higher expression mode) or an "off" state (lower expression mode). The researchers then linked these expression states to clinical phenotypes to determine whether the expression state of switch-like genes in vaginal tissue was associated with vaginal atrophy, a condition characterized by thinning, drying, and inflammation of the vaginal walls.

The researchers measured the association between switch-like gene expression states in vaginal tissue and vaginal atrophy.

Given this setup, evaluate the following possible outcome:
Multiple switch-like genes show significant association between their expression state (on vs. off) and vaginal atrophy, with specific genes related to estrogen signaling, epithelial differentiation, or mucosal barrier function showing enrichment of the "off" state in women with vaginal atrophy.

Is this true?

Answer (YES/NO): YES